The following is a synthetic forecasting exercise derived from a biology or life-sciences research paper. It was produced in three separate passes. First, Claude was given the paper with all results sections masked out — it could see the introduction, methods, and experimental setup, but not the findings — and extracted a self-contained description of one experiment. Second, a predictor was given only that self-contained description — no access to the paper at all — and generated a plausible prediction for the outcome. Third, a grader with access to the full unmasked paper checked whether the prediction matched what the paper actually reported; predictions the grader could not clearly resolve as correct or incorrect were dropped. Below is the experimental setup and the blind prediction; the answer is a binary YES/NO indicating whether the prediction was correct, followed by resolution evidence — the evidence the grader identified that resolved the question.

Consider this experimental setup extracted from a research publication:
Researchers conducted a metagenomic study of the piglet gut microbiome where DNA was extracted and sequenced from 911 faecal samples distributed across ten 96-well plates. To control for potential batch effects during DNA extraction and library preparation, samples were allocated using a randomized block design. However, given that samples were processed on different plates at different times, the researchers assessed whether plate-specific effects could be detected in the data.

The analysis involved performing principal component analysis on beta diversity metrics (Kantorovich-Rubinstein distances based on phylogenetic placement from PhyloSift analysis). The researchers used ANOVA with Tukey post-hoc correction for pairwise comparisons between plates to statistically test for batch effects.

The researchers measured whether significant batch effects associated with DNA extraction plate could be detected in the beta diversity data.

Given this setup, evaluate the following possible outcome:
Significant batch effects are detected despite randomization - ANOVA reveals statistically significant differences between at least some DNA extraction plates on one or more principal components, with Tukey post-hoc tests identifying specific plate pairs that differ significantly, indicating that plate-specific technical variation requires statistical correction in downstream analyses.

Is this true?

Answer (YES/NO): YES